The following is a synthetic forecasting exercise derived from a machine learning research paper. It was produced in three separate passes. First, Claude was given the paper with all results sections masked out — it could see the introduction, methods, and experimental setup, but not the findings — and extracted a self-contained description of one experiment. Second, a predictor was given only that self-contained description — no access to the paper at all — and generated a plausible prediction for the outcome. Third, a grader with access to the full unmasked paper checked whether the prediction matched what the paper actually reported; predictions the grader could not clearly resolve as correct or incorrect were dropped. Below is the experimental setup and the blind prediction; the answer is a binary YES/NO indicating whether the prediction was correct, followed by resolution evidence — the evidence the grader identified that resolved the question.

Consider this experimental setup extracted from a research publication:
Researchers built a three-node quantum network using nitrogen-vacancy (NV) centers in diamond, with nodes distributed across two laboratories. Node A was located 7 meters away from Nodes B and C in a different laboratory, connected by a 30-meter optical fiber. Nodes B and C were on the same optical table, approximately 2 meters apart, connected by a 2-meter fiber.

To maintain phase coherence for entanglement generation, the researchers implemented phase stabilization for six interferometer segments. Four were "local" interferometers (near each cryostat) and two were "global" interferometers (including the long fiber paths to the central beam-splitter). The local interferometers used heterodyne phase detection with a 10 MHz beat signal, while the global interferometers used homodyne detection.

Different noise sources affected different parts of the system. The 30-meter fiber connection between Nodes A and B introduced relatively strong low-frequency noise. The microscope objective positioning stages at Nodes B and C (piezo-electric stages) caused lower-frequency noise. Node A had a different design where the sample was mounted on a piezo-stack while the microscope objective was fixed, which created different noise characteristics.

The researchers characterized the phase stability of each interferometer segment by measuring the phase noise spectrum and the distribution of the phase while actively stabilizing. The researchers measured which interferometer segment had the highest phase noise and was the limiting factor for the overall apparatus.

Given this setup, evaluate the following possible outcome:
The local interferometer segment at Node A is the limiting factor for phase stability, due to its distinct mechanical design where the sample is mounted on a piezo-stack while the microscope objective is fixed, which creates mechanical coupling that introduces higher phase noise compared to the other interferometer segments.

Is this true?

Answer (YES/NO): YES